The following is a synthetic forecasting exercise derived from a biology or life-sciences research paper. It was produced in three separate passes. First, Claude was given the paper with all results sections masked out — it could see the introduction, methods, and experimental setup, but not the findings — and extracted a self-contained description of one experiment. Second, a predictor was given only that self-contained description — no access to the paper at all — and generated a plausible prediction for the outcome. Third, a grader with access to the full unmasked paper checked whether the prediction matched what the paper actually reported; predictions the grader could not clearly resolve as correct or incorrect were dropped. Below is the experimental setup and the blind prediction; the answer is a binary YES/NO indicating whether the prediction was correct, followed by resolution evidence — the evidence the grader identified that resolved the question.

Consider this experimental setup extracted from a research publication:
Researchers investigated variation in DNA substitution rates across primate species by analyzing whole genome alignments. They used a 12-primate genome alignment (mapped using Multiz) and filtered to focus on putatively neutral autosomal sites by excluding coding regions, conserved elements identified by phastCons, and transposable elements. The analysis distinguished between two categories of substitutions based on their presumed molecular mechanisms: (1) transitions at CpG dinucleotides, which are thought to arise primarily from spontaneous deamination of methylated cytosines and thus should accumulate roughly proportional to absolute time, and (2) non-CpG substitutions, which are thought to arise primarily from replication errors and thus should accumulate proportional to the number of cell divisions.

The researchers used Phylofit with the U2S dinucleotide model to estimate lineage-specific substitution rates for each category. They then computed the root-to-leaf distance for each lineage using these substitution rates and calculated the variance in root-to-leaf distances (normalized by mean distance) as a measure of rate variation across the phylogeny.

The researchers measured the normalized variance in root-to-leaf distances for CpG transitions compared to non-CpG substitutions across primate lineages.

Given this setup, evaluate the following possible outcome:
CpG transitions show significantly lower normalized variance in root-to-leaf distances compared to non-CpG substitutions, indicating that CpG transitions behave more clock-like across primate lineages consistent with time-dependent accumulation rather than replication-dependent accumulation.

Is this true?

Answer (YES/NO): YES